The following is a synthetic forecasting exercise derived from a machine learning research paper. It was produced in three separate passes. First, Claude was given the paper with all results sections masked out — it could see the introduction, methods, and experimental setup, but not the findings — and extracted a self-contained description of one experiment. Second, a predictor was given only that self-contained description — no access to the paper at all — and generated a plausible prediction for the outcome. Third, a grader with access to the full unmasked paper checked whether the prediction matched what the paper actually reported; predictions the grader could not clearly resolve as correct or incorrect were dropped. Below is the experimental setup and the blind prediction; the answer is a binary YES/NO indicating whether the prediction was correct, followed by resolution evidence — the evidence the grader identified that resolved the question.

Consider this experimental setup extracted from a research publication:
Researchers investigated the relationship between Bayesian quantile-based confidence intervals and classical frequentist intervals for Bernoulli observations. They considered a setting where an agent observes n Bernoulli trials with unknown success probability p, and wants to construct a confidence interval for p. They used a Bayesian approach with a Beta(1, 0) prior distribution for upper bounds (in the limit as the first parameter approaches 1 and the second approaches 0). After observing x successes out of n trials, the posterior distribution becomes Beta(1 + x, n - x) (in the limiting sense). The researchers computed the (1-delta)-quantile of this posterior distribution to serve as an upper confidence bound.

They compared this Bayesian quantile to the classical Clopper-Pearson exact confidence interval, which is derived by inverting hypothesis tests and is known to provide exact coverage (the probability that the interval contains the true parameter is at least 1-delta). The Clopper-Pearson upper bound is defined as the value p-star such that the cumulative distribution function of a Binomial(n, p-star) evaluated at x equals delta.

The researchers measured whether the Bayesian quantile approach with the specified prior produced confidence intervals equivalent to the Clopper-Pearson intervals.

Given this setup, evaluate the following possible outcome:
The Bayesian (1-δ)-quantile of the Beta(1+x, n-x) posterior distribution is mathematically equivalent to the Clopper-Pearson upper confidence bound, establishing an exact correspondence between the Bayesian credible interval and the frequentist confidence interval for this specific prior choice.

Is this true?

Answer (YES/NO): YES